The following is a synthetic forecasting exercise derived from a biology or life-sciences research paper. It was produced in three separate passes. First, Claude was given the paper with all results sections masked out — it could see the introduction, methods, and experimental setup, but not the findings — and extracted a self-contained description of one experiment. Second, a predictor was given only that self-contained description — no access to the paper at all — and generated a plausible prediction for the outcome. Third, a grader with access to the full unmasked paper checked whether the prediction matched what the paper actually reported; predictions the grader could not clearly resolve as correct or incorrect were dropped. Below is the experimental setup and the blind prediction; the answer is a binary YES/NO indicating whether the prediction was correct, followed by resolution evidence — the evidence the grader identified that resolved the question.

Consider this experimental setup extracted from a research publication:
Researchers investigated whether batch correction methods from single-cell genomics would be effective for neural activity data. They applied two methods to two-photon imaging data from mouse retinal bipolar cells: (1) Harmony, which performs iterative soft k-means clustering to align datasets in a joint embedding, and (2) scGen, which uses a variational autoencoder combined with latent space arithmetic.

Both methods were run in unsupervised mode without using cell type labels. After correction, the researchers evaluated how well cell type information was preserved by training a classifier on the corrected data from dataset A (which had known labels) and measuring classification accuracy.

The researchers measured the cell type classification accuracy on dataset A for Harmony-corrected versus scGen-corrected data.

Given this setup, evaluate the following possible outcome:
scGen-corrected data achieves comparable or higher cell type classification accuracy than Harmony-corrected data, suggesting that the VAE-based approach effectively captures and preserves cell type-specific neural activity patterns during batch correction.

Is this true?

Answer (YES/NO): YES